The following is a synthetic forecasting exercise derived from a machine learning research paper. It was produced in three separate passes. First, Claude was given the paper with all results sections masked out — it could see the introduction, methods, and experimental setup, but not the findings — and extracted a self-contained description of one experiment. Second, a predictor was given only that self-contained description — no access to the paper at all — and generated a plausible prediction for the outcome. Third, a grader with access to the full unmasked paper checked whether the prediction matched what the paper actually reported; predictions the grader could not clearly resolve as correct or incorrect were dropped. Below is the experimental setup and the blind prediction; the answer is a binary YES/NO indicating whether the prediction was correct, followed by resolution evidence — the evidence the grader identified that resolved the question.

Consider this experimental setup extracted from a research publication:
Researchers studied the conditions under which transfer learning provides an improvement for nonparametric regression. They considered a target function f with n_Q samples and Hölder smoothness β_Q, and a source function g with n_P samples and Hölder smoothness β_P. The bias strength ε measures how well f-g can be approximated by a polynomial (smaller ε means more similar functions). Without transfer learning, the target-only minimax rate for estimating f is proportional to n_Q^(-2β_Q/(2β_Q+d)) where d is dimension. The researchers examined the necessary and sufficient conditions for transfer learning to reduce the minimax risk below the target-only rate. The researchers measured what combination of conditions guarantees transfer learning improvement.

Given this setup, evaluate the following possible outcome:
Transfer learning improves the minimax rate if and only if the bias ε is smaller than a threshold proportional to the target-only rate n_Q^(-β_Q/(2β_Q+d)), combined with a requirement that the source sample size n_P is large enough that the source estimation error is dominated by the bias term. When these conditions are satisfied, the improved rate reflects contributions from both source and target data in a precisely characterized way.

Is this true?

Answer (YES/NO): NO